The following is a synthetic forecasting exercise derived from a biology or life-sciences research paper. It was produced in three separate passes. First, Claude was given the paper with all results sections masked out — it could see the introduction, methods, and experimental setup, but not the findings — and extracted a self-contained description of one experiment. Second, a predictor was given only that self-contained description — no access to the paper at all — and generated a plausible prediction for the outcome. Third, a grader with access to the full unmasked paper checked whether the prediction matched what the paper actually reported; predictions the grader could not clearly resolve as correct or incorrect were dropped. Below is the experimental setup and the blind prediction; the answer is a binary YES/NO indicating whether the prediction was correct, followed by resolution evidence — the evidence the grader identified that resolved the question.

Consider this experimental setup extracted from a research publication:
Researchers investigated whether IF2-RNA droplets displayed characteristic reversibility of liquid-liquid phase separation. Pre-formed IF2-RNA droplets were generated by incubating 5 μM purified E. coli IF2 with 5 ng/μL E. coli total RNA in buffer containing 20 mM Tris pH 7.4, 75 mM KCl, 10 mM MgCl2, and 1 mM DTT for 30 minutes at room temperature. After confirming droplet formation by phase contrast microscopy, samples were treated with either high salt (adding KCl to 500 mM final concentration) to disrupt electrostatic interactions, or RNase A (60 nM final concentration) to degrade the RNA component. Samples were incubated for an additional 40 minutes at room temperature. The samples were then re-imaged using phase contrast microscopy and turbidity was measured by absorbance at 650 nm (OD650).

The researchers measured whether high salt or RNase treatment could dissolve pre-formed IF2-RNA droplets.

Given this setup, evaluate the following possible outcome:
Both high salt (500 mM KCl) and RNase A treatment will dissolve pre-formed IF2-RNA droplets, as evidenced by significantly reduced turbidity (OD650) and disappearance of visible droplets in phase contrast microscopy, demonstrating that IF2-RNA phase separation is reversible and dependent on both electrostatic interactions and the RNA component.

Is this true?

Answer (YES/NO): YES